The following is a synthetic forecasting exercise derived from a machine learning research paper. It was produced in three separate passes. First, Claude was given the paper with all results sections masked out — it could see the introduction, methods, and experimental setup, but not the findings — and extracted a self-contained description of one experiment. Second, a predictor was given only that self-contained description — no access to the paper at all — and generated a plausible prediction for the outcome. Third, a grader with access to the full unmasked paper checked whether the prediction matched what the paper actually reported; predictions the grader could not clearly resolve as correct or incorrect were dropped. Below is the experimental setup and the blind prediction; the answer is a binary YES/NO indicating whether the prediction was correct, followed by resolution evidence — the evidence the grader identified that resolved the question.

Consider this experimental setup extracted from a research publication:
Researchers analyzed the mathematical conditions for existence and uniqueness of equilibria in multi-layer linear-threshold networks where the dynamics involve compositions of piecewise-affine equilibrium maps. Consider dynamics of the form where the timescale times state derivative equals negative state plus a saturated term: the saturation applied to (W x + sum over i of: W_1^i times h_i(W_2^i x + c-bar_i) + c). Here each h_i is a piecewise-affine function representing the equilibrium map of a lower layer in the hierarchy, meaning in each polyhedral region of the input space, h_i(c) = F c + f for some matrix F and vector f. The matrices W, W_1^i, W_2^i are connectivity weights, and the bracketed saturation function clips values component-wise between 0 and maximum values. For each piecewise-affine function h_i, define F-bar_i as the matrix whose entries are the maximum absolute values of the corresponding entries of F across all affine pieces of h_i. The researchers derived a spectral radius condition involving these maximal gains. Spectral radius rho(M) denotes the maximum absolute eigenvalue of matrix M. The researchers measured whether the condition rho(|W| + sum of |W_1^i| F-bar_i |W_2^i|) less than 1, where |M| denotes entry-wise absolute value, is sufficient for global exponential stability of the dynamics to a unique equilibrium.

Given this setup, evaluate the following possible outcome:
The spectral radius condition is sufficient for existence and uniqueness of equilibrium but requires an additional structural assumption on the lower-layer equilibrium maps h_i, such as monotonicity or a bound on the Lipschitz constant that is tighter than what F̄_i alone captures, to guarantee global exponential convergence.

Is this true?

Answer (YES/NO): NO